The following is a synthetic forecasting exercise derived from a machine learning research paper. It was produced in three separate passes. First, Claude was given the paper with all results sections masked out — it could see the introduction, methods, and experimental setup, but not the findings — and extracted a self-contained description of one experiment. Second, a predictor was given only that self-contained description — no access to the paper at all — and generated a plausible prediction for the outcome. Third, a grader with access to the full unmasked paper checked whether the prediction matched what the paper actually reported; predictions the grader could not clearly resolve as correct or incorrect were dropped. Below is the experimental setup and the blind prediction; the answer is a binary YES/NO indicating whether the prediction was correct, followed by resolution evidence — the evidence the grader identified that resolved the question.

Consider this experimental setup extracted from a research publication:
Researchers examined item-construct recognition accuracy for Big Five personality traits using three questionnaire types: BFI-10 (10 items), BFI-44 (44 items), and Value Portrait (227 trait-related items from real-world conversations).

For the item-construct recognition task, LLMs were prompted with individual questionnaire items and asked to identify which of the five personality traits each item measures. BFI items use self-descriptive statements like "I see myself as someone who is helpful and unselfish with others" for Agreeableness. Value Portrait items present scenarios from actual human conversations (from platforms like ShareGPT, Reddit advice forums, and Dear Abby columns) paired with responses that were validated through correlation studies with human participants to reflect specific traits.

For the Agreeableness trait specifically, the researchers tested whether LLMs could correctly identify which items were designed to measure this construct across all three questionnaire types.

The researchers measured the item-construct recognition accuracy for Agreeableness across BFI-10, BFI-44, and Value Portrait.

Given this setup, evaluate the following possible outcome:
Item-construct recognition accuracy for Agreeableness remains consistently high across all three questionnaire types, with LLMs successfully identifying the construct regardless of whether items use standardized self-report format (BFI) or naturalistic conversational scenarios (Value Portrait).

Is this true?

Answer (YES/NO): NO